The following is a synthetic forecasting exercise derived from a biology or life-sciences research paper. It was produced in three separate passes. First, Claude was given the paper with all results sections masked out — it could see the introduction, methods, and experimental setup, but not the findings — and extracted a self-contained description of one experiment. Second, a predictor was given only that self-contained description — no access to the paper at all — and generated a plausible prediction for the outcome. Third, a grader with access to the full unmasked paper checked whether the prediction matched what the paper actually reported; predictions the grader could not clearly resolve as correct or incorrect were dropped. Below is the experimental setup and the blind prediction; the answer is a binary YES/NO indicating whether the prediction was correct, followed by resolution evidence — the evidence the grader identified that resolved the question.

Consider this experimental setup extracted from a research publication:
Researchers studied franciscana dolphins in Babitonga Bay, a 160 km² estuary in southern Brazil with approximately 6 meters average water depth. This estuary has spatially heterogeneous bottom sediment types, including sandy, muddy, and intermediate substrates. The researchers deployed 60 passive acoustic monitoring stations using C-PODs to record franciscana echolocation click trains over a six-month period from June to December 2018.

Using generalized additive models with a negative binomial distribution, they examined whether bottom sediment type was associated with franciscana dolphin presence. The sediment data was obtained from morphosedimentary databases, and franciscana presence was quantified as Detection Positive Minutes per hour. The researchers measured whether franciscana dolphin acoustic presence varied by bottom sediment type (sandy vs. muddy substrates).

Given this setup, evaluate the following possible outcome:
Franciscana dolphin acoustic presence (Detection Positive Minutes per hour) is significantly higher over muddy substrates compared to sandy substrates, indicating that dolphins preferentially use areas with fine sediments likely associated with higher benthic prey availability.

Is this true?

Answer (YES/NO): NO